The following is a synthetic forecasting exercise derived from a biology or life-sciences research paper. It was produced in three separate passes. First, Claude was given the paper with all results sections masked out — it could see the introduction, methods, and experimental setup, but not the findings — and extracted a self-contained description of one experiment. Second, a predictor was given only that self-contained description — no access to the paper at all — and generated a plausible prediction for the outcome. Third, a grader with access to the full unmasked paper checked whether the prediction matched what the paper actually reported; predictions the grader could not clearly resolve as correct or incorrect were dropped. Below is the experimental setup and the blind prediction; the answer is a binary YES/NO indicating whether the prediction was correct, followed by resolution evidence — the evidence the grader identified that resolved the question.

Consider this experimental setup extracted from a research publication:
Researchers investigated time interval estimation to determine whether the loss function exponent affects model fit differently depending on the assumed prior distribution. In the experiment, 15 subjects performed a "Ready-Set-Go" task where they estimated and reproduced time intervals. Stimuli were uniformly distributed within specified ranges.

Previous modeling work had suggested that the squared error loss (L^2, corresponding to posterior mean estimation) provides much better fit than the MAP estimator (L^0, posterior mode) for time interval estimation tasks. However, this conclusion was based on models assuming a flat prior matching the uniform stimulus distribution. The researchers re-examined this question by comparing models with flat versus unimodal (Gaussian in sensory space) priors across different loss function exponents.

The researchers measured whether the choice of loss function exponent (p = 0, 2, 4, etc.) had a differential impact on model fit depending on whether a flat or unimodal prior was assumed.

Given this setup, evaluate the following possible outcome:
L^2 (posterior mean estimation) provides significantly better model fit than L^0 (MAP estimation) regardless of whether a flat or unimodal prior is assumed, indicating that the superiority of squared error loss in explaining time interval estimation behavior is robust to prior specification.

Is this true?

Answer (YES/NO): NO